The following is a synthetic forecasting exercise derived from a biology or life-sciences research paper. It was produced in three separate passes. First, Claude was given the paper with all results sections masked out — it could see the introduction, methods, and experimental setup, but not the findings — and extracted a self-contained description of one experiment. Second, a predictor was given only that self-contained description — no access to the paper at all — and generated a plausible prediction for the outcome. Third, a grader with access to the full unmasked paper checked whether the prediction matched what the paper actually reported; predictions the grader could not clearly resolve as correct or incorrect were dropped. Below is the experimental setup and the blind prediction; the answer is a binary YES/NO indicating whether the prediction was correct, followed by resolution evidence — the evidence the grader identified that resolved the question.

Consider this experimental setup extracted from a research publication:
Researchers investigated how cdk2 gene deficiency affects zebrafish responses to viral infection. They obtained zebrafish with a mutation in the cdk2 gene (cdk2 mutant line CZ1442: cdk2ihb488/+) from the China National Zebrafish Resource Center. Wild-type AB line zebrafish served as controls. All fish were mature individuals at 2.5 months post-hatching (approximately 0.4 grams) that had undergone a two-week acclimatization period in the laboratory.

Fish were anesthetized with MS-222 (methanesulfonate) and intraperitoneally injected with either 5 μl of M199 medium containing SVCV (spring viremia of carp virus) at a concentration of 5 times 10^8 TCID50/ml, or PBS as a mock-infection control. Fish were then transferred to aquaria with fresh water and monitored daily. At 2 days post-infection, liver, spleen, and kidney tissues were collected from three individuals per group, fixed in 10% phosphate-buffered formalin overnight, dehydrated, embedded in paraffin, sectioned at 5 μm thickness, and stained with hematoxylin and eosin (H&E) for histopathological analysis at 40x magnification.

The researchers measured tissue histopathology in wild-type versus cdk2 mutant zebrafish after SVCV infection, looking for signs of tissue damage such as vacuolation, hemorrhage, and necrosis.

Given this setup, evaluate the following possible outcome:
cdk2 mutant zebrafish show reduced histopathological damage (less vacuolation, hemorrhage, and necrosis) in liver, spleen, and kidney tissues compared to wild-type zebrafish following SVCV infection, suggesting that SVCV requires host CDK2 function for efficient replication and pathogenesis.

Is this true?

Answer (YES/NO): YES